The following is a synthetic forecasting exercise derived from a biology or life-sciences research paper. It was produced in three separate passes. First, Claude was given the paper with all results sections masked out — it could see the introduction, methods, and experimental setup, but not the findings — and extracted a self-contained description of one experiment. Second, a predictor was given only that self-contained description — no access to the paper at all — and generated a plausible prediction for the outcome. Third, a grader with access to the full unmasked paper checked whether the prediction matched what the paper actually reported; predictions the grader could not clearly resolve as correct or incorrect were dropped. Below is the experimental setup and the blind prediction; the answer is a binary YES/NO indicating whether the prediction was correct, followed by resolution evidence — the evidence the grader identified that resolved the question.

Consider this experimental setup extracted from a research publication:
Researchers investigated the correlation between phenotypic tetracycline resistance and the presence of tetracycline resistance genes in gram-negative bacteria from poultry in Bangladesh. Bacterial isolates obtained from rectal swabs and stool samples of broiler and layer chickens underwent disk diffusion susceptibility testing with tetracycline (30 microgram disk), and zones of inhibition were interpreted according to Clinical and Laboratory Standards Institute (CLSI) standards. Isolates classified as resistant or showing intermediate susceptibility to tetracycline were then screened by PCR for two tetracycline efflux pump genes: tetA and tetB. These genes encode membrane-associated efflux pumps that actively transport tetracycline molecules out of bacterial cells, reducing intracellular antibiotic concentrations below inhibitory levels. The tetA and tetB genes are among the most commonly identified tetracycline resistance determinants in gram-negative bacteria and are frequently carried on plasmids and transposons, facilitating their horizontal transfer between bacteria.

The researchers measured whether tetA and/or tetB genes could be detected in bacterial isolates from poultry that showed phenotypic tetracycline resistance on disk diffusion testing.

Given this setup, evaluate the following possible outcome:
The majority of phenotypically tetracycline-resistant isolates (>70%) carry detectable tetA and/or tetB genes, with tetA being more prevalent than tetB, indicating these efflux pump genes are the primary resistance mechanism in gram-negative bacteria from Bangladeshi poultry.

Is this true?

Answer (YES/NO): YES